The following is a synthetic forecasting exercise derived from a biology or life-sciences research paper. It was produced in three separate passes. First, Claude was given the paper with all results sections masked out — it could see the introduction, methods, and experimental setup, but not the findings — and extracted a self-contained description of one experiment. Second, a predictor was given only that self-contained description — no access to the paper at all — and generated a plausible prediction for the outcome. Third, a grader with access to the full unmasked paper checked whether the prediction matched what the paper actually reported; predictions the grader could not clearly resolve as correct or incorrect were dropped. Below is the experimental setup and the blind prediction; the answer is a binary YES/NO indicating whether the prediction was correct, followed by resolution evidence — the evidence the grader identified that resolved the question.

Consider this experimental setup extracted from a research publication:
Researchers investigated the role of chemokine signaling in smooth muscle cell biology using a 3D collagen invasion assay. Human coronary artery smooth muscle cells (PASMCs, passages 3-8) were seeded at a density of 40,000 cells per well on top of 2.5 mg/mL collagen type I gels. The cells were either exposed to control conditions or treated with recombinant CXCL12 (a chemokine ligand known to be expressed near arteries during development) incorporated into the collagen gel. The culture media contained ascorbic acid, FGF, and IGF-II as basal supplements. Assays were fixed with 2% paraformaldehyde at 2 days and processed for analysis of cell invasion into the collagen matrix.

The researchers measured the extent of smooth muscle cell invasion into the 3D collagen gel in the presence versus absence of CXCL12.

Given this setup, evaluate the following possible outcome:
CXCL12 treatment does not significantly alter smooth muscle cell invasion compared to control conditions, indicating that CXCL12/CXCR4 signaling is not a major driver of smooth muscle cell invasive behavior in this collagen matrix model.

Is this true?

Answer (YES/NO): YES